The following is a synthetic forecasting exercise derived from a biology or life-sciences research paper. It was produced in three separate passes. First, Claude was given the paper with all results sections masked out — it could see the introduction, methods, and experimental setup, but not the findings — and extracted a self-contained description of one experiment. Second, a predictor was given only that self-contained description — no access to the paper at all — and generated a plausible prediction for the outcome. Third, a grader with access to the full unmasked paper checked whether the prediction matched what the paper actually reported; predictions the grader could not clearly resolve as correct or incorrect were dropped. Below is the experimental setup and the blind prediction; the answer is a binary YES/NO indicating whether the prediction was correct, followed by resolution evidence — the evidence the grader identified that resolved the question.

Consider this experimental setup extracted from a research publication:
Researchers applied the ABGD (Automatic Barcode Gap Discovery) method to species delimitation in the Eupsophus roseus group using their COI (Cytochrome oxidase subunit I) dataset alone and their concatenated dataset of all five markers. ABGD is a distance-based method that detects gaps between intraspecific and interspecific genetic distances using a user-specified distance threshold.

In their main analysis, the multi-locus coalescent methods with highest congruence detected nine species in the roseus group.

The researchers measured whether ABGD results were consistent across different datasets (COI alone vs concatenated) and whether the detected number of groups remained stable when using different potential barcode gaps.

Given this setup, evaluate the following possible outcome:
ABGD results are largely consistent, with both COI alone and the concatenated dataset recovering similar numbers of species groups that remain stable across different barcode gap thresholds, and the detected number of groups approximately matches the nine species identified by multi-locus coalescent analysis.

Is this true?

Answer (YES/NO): NO